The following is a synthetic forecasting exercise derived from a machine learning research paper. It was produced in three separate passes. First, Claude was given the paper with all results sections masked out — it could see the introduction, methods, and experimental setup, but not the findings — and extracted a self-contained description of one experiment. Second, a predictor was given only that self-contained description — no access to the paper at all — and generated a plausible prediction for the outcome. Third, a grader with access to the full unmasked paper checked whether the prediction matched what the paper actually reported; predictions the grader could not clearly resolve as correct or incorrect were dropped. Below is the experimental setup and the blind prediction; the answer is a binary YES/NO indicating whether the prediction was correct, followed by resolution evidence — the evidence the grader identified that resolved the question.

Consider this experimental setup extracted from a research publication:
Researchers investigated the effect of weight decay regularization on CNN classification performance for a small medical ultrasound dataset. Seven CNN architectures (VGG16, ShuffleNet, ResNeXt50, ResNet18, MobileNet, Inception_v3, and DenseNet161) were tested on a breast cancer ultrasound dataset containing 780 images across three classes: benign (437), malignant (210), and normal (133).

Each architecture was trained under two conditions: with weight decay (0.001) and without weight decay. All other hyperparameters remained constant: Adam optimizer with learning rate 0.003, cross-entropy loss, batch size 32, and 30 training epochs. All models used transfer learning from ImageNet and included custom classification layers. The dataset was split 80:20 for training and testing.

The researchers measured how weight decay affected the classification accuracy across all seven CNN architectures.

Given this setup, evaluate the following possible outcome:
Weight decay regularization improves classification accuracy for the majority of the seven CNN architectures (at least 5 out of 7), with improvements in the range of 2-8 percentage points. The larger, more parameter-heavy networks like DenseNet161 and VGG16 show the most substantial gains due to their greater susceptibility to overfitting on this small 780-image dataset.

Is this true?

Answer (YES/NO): NO